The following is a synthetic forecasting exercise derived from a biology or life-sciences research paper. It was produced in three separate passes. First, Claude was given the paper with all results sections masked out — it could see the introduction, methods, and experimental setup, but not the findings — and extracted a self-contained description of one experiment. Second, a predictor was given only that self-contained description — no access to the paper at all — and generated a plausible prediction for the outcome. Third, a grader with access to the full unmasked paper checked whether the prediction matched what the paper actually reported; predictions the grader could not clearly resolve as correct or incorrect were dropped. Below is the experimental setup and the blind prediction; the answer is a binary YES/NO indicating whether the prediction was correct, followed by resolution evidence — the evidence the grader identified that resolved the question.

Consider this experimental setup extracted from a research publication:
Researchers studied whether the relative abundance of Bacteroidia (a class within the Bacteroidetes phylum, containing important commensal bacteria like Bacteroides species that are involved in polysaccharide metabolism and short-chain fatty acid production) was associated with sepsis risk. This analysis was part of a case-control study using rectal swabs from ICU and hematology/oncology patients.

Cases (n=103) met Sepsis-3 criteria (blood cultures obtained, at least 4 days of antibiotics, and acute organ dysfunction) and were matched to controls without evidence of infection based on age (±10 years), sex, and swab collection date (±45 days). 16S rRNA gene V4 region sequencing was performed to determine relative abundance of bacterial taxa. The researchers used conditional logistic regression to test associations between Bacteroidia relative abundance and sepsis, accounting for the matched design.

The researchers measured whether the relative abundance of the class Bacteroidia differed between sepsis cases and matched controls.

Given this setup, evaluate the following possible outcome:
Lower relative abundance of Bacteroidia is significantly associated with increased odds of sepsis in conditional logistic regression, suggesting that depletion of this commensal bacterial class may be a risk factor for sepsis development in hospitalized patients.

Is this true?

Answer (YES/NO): NO